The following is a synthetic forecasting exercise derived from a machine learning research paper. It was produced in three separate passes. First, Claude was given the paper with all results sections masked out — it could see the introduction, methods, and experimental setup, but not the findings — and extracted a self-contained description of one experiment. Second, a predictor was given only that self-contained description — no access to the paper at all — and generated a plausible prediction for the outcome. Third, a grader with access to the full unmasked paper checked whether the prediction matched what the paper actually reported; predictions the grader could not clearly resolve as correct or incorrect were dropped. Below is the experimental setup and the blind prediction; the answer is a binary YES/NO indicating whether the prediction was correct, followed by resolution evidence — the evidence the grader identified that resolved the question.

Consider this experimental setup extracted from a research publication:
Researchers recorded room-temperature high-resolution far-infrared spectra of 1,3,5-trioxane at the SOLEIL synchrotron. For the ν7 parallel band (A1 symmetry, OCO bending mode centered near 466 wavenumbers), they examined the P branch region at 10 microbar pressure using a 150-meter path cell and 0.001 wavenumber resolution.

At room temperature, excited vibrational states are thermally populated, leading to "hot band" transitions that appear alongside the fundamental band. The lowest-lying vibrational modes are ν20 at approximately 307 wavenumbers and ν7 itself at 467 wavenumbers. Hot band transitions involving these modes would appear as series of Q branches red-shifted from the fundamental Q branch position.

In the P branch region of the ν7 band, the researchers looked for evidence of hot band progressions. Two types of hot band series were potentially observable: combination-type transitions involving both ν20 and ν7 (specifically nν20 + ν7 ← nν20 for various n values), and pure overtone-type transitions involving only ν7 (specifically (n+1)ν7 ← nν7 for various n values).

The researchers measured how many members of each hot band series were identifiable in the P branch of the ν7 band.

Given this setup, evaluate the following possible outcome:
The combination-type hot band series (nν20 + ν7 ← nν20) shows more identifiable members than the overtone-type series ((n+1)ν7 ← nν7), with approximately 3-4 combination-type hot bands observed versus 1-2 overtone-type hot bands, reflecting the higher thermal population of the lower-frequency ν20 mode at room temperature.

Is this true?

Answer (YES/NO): YES